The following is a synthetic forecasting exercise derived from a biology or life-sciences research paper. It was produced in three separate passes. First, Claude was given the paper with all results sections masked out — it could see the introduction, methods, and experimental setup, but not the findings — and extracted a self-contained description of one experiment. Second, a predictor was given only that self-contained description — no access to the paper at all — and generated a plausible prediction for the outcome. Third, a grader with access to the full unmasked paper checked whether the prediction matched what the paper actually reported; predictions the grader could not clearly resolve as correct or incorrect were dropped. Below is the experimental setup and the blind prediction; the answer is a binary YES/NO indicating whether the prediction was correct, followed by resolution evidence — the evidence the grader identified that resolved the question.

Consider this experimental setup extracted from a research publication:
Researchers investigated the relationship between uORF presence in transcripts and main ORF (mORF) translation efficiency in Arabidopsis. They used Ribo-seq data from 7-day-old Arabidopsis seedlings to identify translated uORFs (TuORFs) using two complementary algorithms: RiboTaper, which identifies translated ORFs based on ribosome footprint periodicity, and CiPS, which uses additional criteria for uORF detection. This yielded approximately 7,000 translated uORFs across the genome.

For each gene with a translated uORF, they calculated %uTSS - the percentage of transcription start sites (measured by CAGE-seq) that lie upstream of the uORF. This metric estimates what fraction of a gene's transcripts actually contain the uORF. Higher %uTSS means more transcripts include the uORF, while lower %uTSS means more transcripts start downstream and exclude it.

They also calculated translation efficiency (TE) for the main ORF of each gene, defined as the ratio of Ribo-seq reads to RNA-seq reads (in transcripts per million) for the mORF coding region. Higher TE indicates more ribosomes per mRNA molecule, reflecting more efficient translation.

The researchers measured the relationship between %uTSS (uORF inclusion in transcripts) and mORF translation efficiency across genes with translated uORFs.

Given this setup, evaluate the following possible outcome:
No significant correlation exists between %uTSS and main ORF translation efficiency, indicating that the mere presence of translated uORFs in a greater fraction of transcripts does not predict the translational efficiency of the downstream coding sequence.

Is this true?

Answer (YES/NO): NO